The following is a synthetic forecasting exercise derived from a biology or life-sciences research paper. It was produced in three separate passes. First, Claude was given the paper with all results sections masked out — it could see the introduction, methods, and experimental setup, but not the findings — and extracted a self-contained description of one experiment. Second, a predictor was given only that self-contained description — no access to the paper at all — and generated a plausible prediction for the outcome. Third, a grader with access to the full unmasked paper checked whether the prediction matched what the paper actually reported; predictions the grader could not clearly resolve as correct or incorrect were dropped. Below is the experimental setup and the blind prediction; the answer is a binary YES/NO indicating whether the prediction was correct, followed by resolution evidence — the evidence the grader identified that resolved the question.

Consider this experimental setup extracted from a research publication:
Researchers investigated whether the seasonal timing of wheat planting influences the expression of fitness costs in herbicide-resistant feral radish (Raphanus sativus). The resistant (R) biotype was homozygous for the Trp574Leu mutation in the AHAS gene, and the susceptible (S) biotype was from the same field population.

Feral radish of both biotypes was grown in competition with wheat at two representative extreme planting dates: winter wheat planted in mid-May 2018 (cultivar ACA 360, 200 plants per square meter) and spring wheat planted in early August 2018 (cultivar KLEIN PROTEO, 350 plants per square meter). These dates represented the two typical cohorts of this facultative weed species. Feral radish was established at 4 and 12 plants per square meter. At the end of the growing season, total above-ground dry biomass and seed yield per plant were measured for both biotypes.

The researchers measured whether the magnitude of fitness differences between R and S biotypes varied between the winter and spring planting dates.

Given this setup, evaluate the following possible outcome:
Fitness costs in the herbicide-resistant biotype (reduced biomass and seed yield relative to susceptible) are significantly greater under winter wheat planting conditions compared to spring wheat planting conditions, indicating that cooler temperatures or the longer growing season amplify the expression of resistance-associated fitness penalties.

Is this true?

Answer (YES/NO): NO